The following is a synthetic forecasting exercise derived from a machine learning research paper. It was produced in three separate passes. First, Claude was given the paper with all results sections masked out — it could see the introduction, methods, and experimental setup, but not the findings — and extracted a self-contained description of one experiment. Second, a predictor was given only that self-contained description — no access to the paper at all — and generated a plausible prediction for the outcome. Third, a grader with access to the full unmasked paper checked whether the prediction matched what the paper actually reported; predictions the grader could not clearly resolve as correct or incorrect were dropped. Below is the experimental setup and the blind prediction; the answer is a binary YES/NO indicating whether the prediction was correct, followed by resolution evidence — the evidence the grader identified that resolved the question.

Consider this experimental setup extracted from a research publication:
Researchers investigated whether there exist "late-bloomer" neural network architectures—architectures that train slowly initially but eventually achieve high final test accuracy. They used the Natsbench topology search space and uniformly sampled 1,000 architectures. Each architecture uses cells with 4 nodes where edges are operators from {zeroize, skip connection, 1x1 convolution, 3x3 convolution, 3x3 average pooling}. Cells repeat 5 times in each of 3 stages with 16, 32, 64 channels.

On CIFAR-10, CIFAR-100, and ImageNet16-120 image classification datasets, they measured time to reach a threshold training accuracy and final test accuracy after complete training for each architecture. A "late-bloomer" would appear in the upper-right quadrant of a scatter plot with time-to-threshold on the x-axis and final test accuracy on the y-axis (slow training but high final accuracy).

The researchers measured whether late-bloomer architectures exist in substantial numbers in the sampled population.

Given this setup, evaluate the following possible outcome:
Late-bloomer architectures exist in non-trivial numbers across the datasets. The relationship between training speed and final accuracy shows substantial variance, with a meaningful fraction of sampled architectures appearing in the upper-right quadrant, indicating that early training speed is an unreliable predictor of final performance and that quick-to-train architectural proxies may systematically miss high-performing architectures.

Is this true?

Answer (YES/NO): NO